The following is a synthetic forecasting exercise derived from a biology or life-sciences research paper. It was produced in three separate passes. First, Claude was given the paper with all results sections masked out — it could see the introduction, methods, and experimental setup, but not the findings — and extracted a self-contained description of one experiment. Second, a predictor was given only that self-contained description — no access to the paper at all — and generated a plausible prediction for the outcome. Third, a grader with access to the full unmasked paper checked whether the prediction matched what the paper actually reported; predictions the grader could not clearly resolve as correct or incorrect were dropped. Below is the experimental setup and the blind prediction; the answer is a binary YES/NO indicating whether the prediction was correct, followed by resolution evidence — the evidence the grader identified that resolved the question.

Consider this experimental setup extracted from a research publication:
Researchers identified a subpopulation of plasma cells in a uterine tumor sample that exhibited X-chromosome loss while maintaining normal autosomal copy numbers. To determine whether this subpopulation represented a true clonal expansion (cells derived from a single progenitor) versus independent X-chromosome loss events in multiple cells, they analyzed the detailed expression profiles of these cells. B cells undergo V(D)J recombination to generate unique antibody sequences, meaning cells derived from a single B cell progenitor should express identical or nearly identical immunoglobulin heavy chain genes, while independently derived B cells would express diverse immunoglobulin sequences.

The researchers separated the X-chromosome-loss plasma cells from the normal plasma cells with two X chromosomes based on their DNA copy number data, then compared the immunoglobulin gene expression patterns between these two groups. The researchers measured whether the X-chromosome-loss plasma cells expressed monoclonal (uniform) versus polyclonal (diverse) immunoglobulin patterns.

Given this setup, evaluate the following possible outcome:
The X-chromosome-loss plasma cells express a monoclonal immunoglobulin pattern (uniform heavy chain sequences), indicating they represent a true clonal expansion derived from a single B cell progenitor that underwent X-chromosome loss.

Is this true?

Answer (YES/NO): YES